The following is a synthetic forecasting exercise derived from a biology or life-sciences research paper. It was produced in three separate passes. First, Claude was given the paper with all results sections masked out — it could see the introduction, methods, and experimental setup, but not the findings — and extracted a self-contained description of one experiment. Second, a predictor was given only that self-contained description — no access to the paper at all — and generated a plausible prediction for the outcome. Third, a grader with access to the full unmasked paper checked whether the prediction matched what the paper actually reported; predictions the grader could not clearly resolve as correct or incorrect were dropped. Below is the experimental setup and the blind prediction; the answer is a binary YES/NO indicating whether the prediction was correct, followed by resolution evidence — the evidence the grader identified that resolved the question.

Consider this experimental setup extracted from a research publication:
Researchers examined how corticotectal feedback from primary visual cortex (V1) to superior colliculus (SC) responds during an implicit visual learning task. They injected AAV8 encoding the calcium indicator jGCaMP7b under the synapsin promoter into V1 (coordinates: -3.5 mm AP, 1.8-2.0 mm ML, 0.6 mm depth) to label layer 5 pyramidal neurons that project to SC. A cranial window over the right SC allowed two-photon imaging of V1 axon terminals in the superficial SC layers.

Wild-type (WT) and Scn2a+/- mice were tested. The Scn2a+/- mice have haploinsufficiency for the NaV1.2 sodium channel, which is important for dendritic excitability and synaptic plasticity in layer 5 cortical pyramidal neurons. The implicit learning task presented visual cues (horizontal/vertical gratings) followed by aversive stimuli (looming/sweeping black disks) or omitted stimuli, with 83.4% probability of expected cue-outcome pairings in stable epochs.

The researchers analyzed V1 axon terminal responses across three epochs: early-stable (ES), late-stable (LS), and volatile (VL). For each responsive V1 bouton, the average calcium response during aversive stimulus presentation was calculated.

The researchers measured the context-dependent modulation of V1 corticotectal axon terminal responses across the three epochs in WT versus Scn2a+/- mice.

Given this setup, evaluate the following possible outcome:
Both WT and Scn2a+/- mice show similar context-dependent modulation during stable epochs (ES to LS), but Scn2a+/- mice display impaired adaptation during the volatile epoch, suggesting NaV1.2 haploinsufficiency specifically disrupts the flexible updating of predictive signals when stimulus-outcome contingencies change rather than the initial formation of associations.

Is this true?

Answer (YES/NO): NO